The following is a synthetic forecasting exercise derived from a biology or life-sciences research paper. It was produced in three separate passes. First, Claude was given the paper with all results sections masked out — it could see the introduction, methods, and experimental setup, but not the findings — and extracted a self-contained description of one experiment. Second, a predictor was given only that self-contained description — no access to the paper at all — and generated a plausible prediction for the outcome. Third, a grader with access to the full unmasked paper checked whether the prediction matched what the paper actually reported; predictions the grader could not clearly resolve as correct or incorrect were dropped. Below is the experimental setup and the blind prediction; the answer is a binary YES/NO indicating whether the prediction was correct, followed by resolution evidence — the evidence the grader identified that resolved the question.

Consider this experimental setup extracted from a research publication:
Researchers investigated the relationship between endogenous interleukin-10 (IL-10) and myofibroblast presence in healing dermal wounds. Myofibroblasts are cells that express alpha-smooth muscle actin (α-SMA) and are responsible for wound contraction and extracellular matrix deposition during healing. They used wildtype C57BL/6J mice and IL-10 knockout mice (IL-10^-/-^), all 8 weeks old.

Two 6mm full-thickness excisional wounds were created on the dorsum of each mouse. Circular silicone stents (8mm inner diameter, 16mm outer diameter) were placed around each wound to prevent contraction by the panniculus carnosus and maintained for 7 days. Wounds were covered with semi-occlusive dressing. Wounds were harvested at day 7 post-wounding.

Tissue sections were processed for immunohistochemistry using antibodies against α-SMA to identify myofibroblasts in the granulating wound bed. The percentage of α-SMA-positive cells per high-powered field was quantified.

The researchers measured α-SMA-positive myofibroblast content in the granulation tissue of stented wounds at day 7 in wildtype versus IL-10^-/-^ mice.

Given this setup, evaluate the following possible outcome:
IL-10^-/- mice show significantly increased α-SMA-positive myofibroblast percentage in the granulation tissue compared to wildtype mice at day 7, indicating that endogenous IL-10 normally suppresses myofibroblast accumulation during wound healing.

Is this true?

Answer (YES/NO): NO